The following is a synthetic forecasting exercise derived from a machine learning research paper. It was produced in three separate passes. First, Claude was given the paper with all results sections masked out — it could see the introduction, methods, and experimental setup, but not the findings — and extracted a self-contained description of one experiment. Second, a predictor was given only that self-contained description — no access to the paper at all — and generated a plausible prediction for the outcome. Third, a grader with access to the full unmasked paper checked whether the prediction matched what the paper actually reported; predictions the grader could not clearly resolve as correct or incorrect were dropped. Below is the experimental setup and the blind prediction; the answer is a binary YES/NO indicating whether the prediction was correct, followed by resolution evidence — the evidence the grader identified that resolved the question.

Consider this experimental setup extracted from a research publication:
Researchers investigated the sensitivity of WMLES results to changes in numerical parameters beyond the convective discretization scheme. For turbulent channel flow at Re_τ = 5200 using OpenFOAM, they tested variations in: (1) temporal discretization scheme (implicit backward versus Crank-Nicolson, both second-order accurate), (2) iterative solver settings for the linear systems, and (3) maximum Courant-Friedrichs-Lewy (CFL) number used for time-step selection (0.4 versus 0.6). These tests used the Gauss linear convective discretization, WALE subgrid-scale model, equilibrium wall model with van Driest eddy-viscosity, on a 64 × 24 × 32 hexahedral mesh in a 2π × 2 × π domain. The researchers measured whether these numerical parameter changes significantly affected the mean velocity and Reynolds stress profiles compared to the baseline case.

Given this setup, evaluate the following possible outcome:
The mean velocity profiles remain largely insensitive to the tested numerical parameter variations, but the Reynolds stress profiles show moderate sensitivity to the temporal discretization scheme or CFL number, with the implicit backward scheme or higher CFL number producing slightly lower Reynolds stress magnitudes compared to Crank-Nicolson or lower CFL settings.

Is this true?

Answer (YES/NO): NO